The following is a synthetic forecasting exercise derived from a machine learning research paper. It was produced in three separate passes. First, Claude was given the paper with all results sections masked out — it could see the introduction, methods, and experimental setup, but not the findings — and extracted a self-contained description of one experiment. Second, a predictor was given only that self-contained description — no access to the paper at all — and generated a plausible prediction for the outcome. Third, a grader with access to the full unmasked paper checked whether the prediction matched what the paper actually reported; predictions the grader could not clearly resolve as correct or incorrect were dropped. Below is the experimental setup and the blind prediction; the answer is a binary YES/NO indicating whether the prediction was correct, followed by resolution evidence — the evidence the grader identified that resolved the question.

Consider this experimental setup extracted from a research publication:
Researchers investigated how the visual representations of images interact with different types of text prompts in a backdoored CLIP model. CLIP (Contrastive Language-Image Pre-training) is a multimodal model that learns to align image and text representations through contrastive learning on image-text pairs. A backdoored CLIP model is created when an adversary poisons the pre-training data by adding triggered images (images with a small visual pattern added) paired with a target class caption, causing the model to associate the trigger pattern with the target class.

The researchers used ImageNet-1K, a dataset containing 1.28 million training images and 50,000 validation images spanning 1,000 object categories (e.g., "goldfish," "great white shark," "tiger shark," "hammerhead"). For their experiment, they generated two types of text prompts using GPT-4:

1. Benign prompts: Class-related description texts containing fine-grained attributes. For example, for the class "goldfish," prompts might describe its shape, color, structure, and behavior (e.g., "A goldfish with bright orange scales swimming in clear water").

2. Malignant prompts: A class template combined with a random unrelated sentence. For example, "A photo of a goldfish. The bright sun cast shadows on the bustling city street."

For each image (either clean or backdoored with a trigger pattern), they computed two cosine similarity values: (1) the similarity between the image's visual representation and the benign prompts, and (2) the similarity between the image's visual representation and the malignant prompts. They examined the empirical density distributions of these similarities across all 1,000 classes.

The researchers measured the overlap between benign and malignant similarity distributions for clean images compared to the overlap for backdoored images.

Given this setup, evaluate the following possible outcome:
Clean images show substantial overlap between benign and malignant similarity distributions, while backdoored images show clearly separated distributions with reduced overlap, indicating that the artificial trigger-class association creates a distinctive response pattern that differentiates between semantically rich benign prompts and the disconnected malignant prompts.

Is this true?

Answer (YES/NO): NO